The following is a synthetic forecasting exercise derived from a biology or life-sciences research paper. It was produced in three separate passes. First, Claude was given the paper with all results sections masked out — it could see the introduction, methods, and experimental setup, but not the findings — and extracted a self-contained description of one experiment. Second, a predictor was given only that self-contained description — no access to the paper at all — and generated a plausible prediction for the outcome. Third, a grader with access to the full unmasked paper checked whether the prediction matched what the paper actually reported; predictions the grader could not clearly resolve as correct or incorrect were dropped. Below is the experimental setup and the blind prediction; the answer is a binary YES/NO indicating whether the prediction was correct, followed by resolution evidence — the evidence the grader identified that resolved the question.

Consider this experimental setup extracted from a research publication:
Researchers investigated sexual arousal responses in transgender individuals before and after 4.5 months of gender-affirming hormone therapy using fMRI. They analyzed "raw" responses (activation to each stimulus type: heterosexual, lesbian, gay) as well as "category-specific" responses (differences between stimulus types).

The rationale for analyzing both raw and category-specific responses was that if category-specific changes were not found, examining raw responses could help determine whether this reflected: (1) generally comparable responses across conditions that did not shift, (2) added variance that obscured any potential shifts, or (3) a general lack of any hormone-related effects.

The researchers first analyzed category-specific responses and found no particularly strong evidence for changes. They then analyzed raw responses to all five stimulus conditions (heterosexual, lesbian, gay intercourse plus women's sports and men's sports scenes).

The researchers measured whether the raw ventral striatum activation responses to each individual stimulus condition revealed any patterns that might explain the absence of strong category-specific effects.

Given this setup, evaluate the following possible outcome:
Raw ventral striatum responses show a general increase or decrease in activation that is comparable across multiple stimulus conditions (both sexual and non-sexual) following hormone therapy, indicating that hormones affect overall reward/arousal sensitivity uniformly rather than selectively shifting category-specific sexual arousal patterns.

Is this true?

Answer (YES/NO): NO